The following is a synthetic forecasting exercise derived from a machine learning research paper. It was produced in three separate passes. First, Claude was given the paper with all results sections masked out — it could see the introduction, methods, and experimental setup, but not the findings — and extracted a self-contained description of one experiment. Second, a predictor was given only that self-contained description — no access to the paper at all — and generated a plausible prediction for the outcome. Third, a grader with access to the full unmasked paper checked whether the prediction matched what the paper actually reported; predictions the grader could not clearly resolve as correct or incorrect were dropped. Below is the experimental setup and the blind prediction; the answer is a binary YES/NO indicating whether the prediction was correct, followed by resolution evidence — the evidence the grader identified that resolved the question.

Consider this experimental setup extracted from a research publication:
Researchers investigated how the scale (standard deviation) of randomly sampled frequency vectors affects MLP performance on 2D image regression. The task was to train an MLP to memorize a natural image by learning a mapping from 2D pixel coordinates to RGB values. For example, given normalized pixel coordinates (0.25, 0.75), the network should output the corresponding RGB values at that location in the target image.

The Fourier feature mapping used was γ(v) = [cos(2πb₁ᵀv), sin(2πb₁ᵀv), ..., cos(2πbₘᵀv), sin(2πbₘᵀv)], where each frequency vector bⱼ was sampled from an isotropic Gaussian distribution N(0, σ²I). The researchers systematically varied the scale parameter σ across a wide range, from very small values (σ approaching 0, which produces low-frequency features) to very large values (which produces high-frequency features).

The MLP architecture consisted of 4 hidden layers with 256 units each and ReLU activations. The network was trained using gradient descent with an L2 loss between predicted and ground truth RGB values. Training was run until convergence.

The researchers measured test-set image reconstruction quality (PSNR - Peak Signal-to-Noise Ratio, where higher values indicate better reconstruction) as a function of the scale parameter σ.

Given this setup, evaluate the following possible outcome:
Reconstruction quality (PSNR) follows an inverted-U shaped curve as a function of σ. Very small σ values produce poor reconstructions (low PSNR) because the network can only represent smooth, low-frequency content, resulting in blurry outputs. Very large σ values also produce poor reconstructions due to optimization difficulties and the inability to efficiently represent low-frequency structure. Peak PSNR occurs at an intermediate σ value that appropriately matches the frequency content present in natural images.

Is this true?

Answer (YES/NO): YES